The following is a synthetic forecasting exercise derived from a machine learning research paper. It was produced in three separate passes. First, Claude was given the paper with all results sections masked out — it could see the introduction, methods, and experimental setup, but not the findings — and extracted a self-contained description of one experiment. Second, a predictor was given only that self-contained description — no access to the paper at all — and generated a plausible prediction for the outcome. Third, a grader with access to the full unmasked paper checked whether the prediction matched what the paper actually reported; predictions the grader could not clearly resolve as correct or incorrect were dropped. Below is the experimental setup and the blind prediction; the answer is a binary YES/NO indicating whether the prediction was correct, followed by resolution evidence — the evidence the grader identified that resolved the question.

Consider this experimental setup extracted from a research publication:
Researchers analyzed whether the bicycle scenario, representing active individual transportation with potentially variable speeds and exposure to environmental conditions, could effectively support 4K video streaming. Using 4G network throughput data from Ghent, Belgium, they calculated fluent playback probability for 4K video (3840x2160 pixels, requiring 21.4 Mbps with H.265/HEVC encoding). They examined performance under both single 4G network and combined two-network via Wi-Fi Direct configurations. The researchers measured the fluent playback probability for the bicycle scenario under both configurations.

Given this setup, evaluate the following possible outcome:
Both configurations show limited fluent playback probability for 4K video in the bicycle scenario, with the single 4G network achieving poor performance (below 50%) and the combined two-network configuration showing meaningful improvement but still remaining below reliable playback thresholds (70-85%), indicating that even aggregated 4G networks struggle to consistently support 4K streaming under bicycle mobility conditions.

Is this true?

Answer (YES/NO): NO